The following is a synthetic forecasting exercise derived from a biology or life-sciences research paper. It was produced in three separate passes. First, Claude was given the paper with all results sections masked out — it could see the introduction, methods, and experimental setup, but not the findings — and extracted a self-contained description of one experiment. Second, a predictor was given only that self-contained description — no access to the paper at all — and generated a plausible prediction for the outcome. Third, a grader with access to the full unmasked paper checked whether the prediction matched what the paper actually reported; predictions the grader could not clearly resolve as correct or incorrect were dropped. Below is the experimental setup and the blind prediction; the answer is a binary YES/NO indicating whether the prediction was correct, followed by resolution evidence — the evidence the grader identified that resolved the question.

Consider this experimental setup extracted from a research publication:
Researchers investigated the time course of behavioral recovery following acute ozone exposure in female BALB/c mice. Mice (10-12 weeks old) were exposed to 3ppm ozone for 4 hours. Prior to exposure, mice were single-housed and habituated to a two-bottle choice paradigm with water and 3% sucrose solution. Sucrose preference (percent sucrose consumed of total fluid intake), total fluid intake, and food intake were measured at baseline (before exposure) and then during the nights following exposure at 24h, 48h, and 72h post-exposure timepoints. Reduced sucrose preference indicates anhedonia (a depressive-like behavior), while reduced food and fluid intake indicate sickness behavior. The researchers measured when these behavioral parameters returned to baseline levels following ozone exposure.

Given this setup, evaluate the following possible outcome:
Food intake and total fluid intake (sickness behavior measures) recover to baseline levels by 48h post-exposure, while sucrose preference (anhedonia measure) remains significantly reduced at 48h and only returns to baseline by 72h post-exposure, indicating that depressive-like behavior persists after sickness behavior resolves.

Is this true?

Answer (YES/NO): NO